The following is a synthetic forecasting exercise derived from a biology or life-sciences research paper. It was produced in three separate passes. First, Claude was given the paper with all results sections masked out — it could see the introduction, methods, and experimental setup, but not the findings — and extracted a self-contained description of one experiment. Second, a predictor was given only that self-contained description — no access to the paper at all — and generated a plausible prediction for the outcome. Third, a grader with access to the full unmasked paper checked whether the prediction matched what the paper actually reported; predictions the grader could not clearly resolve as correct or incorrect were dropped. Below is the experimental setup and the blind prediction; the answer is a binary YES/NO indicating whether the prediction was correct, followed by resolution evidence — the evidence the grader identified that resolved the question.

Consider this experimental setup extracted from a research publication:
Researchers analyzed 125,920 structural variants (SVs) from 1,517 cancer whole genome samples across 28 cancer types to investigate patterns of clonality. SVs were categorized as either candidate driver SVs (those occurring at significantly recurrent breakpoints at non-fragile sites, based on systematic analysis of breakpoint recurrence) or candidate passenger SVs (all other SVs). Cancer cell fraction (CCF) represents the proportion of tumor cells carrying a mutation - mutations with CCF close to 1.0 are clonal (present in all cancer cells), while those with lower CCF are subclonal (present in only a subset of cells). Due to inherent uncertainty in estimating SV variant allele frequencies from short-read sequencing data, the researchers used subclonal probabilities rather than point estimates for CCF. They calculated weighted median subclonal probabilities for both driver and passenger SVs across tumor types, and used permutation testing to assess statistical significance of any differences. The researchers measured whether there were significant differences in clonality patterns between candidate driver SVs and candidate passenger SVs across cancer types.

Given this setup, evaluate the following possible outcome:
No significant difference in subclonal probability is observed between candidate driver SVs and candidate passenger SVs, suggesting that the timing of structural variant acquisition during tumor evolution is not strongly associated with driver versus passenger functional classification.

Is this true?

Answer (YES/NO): NO